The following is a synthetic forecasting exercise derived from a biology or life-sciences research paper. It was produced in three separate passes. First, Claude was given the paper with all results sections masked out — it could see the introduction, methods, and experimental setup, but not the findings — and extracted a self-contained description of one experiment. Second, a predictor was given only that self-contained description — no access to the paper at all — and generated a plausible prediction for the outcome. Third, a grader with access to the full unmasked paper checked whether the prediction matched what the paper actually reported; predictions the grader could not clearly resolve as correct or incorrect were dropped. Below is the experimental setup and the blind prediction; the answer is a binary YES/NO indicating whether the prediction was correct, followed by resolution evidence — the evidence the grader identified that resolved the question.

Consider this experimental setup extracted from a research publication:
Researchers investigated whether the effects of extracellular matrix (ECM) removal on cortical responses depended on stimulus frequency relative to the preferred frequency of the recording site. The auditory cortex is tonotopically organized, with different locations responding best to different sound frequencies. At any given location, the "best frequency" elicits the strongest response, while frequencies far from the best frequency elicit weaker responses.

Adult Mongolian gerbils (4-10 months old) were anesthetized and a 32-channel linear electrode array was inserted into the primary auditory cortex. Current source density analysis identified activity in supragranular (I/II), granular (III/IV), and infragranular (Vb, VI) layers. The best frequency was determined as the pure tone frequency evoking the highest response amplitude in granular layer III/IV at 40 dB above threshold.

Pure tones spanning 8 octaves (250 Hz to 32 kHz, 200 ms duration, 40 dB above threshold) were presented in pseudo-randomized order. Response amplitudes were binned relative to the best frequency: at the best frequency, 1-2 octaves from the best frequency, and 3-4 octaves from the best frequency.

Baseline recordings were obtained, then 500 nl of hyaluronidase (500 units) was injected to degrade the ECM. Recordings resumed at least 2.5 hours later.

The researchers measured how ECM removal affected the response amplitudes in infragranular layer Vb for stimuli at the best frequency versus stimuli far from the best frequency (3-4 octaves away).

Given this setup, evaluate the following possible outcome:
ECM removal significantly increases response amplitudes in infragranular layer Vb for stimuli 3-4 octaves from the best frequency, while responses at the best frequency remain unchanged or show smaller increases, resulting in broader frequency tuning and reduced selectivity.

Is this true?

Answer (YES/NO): NO